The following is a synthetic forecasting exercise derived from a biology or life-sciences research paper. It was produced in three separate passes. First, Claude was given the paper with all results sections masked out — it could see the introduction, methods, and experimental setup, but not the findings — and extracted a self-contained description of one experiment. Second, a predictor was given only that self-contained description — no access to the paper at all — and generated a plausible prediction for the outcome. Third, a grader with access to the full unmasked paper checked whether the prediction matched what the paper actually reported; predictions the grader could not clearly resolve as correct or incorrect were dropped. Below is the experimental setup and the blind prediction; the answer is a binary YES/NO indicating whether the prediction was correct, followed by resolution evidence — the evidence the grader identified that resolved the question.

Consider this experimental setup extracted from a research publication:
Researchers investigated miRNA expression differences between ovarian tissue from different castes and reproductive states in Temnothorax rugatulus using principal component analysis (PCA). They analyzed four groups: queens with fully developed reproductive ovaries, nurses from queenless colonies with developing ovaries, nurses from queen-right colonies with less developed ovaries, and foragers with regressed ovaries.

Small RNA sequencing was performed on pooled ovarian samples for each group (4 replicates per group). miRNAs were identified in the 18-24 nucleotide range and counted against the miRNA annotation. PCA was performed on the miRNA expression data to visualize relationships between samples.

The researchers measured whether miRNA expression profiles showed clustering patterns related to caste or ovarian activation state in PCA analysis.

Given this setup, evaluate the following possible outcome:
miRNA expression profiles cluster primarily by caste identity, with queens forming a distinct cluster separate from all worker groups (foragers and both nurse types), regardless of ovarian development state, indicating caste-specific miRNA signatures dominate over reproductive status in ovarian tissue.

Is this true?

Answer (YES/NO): NO